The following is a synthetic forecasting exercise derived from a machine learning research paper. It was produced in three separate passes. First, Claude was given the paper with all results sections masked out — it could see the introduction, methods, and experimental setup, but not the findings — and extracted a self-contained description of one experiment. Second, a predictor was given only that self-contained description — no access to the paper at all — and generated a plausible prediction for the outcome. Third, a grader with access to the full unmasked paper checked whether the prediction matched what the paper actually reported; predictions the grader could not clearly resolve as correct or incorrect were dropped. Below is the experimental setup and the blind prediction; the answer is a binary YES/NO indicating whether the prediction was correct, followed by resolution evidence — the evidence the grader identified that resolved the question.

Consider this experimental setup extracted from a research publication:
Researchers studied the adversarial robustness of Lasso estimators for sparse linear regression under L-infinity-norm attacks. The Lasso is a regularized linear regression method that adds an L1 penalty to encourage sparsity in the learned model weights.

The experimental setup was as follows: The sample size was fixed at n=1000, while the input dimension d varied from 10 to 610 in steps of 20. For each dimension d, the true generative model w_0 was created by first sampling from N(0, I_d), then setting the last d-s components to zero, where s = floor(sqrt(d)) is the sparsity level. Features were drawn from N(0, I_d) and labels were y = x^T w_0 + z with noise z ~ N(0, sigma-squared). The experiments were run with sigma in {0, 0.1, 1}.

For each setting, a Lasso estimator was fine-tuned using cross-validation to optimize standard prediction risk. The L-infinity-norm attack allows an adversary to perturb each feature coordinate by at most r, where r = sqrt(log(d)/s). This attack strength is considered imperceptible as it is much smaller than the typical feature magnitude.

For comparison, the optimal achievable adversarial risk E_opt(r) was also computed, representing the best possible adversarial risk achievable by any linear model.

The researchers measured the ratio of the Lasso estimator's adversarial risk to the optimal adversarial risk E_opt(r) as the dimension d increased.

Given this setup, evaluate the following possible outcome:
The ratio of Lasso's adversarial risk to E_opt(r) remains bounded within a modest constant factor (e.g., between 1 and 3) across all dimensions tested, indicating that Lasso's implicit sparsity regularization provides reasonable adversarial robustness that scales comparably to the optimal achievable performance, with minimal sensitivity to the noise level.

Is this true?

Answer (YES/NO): NO